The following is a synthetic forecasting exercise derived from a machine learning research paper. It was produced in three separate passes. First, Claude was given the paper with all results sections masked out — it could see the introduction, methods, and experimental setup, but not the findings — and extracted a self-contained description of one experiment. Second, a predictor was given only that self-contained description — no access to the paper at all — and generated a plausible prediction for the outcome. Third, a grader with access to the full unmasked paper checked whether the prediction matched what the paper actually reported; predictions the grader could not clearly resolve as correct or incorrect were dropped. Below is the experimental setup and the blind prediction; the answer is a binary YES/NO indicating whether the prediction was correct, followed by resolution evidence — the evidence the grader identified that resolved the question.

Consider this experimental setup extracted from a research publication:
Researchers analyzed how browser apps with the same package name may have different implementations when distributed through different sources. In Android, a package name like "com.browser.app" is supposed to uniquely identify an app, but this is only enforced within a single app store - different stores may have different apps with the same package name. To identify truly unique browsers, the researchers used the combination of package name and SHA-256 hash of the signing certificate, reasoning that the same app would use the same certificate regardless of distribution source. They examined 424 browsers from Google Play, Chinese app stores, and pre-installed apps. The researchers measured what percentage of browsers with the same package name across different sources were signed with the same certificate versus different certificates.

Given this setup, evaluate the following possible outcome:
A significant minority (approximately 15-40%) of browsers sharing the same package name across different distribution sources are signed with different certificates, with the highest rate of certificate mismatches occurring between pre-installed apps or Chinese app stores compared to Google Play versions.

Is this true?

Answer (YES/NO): NO